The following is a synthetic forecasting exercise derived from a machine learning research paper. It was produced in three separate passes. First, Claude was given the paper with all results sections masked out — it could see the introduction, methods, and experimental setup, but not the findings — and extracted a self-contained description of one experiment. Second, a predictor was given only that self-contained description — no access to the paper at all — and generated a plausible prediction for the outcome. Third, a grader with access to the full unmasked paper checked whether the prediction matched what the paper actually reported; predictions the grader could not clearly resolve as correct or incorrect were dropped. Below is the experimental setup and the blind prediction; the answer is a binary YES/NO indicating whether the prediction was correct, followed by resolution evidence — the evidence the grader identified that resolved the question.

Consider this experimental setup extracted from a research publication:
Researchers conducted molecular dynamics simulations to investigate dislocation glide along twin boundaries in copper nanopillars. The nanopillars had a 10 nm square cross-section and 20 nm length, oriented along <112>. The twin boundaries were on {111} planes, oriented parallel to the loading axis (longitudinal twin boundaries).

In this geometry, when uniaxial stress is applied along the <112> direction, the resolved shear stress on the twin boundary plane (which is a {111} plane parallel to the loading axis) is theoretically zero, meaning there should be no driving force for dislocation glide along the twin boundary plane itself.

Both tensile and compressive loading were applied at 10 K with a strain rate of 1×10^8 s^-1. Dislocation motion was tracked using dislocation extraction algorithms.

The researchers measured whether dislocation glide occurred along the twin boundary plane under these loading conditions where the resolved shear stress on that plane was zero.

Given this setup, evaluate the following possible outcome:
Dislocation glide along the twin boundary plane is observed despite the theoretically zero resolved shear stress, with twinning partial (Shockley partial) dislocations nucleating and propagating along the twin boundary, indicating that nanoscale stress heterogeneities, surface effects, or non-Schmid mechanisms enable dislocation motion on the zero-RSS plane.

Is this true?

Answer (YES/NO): YES